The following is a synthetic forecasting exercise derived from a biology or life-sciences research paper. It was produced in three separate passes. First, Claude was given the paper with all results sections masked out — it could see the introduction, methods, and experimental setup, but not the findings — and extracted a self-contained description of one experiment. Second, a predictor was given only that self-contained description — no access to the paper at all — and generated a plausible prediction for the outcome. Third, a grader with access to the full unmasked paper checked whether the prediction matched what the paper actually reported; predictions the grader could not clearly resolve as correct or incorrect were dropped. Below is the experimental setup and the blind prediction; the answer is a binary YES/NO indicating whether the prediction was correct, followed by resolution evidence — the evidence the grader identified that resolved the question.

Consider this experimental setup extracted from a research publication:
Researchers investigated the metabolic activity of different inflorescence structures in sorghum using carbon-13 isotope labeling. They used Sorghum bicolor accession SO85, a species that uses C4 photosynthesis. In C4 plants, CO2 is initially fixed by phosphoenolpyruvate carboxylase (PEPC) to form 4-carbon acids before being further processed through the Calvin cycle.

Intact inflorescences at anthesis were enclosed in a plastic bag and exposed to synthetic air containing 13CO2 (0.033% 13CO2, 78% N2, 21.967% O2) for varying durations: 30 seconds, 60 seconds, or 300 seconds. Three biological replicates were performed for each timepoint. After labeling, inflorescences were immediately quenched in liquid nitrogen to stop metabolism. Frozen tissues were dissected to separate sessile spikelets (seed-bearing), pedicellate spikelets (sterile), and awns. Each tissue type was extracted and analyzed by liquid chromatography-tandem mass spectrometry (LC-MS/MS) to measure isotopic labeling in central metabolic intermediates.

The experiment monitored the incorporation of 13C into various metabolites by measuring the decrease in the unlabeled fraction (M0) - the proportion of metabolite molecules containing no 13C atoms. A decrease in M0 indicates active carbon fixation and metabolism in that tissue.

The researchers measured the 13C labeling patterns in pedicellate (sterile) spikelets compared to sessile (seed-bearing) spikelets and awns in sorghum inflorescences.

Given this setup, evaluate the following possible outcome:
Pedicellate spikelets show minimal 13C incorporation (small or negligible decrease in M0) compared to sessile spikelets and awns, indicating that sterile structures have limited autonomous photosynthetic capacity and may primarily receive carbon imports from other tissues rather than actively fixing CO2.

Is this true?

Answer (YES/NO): NO